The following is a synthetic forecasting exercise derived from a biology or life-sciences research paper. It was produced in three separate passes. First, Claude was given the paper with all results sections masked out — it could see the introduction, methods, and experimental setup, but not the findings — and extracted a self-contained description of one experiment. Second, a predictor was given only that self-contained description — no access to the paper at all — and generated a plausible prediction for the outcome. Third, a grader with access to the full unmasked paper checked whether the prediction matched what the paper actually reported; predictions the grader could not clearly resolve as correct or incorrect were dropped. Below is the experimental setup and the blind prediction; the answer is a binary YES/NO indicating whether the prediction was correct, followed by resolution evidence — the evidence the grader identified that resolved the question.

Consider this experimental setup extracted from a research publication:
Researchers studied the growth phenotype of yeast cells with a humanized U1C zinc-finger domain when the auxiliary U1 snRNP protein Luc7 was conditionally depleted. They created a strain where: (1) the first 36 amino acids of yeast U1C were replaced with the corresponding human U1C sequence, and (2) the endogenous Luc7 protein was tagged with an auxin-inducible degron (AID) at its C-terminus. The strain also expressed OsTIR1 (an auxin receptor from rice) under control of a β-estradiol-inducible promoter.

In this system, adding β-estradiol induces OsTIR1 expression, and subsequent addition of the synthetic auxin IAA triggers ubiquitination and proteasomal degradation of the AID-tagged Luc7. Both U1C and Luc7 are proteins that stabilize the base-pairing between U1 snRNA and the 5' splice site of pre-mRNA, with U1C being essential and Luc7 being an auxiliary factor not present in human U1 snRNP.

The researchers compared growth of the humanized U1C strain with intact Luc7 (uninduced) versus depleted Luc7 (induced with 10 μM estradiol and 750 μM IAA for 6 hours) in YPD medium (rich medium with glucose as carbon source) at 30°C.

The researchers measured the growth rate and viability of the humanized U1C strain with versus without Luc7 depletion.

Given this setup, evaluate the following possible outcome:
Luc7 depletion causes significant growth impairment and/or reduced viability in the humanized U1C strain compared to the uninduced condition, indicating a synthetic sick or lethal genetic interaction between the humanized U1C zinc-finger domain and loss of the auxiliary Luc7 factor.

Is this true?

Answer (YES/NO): YES